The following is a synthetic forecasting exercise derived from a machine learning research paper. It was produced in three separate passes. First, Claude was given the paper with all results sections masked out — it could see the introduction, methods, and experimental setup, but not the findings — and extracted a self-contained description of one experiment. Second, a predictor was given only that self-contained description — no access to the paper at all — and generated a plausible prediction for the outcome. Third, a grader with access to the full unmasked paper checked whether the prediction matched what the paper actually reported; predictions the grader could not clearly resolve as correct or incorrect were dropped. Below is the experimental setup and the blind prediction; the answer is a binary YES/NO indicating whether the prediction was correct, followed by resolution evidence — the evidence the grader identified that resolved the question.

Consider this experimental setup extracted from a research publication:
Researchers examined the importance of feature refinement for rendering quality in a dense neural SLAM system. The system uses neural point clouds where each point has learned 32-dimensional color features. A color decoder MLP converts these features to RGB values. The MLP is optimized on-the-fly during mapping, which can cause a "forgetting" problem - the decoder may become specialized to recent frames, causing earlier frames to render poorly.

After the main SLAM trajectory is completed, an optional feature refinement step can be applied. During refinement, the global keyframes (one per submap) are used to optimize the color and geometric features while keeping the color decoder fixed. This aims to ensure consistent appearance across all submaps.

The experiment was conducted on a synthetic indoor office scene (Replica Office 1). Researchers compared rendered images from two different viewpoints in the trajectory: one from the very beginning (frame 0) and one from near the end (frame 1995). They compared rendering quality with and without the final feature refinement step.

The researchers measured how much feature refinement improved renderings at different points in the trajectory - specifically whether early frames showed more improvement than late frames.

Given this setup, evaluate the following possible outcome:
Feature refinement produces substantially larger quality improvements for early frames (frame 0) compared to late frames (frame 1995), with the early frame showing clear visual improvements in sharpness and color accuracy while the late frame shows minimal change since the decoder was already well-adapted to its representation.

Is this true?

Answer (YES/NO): YES